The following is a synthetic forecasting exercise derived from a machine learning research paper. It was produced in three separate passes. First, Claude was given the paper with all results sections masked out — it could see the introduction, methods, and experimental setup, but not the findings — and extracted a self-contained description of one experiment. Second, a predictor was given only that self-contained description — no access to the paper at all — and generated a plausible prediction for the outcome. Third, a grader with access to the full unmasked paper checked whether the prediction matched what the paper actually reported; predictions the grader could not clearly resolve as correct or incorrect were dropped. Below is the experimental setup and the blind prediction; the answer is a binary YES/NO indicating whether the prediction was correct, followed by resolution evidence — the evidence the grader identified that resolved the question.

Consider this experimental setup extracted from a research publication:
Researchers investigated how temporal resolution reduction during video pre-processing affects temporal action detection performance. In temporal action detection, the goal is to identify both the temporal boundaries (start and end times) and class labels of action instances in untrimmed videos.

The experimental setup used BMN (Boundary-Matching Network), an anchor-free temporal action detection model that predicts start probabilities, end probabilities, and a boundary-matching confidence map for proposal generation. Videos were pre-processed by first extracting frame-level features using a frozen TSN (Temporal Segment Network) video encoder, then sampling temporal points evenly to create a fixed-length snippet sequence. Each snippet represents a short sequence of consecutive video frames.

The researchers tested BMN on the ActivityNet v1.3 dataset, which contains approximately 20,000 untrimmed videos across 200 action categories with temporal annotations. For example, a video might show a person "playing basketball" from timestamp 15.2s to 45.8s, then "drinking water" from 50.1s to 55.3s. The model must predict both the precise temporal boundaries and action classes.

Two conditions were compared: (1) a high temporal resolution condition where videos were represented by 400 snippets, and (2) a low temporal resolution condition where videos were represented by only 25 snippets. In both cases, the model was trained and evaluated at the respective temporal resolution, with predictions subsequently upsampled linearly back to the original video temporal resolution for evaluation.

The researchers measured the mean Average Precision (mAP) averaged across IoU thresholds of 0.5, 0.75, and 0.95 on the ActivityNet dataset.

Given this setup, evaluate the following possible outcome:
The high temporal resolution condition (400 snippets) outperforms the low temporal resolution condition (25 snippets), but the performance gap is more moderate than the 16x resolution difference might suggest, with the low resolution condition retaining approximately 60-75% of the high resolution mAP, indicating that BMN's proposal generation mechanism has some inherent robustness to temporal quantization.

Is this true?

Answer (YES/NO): NO